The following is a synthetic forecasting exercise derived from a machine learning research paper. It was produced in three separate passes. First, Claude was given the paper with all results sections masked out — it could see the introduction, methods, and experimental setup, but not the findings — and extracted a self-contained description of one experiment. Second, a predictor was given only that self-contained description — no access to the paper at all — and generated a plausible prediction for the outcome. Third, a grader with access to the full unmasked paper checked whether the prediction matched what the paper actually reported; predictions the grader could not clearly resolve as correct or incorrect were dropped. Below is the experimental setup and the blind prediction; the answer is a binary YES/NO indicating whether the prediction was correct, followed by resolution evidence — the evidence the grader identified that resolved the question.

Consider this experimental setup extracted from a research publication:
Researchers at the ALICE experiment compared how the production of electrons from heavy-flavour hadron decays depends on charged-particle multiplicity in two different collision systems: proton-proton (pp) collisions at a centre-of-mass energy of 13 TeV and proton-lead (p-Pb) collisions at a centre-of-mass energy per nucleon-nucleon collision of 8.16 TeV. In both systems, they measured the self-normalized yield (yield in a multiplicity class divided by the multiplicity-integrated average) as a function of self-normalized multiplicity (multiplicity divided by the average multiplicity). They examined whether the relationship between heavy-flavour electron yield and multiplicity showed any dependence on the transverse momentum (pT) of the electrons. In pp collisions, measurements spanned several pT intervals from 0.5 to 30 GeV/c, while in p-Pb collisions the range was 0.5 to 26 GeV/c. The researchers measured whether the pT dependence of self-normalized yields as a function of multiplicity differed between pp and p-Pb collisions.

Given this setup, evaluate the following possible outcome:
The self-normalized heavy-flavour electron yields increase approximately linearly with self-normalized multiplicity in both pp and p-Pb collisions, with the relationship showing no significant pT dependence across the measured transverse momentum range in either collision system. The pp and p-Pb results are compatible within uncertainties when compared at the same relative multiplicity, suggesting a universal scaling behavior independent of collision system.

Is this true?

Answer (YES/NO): NO